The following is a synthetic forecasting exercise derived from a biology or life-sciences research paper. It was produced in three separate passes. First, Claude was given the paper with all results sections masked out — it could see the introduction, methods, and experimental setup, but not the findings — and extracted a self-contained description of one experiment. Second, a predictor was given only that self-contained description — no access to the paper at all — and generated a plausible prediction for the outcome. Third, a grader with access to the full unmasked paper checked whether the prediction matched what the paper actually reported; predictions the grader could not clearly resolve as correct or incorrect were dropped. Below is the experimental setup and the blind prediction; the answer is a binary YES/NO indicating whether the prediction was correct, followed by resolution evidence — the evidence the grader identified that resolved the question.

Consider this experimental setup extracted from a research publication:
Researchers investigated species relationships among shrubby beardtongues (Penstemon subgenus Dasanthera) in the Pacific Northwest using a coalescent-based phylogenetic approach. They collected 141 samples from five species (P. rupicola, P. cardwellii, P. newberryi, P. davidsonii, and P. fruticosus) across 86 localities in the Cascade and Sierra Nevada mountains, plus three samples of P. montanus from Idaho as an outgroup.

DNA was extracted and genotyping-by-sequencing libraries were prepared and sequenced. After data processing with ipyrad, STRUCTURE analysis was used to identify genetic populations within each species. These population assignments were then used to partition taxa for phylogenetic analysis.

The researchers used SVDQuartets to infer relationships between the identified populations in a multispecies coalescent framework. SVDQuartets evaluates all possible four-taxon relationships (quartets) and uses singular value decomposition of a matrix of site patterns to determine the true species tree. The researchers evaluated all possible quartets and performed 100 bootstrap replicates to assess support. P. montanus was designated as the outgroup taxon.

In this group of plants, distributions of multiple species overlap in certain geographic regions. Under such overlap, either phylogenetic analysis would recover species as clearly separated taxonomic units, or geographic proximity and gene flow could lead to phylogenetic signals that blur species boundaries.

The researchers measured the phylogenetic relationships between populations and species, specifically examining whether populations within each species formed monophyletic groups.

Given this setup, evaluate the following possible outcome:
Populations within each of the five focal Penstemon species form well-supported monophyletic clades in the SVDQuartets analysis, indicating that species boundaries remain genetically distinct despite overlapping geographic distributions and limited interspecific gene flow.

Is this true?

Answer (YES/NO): NO